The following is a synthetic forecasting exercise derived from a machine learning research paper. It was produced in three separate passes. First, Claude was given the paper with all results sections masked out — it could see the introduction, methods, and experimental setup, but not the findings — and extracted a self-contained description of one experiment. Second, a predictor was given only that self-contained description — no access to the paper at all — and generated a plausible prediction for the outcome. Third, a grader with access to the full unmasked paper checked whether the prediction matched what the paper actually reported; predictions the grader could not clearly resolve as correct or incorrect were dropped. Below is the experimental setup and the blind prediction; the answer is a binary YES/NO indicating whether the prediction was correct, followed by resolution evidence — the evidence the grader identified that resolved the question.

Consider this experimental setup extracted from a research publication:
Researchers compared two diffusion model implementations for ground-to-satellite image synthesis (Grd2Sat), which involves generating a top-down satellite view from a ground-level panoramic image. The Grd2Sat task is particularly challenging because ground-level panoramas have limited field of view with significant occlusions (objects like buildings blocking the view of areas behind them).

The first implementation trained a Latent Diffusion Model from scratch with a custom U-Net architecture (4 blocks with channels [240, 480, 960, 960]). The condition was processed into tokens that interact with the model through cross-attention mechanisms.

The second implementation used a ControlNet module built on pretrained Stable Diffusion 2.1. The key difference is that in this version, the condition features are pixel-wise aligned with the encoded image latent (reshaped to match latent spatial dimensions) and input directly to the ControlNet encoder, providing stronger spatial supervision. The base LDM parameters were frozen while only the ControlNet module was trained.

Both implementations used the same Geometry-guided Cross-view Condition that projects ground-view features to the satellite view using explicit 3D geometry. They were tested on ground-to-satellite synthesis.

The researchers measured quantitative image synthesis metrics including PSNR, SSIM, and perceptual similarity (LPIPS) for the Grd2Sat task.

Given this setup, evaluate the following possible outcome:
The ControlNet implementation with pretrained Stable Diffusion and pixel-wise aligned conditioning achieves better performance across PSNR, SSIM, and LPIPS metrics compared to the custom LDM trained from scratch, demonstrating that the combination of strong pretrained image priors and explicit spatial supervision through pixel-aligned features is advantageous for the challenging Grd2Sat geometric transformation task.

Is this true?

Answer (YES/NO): NO